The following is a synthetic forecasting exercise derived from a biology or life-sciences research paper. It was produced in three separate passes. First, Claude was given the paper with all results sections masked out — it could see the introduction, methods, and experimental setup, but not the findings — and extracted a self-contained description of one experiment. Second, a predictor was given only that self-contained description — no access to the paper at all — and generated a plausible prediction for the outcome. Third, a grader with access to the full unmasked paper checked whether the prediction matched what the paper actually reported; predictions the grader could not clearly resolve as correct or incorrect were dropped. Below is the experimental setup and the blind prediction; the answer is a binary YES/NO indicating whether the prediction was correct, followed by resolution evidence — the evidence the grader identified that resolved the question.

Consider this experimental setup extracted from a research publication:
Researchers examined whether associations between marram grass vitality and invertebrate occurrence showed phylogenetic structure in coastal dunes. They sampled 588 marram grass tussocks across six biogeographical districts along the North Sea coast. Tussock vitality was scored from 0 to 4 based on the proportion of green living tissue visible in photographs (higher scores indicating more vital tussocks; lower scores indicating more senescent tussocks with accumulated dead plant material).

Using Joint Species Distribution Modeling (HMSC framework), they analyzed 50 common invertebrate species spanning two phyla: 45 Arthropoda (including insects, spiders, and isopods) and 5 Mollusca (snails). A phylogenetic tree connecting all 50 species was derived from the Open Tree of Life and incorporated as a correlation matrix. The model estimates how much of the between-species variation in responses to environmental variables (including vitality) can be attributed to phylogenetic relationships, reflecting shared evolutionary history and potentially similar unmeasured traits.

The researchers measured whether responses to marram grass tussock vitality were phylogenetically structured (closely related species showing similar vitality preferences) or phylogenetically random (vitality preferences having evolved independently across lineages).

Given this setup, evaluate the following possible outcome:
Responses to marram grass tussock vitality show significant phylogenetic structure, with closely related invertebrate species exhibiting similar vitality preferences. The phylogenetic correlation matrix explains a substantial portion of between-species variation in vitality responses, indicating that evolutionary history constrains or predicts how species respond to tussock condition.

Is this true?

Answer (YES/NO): YES